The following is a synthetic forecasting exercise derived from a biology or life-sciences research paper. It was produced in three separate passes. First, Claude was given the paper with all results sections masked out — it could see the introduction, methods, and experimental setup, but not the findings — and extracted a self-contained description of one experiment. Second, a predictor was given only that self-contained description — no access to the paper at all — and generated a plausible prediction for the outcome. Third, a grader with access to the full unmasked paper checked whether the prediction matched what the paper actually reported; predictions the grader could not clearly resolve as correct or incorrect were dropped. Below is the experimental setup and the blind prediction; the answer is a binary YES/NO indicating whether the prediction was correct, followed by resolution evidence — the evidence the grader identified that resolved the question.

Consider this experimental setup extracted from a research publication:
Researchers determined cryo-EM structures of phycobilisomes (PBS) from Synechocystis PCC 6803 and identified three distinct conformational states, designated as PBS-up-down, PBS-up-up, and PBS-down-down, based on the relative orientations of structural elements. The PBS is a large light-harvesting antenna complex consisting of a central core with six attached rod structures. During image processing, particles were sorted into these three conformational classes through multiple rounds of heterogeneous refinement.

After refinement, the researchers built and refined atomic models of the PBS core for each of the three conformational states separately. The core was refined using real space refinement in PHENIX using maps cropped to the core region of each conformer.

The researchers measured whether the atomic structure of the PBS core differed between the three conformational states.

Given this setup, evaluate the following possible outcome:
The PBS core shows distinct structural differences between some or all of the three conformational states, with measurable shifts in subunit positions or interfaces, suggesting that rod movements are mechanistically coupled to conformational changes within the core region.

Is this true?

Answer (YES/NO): NO